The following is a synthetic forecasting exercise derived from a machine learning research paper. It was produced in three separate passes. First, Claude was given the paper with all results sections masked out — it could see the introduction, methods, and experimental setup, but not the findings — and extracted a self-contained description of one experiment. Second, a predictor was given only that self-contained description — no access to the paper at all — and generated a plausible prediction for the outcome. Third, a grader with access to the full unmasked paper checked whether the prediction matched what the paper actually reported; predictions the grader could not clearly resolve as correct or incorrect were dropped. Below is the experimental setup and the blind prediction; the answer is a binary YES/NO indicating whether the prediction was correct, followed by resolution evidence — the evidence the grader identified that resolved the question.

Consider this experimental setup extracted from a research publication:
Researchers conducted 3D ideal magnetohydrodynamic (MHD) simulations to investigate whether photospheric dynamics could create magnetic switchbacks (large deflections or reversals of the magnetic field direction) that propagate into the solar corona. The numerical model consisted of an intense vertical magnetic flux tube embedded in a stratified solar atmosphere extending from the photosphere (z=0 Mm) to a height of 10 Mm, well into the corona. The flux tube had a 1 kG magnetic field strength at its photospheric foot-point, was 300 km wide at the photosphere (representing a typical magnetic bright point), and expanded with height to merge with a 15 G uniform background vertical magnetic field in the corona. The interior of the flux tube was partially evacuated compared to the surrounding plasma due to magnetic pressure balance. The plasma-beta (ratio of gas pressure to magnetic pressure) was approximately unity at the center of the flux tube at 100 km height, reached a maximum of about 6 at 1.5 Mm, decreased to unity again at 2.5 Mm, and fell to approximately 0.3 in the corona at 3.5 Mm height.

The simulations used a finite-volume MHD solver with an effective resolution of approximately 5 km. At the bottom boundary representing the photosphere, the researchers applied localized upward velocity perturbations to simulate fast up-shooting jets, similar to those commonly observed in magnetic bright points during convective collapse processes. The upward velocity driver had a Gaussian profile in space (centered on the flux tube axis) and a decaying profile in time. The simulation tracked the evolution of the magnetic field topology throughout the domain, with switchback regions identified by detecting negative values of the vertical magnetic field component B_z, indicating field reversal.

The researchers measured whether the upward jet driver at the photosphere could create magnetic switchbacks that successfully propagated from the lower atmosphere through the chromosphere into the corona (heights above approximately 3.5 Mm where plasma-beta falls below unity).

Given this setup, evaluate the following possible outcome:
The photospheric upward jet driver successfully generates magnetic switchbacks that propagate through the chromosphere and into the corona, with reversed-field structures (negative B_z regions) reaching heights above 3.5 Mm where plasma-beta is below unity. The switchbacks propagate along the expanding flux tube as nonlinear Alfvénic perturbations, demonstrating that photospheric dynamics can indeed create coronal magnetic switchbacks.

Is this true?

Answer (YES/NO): NO